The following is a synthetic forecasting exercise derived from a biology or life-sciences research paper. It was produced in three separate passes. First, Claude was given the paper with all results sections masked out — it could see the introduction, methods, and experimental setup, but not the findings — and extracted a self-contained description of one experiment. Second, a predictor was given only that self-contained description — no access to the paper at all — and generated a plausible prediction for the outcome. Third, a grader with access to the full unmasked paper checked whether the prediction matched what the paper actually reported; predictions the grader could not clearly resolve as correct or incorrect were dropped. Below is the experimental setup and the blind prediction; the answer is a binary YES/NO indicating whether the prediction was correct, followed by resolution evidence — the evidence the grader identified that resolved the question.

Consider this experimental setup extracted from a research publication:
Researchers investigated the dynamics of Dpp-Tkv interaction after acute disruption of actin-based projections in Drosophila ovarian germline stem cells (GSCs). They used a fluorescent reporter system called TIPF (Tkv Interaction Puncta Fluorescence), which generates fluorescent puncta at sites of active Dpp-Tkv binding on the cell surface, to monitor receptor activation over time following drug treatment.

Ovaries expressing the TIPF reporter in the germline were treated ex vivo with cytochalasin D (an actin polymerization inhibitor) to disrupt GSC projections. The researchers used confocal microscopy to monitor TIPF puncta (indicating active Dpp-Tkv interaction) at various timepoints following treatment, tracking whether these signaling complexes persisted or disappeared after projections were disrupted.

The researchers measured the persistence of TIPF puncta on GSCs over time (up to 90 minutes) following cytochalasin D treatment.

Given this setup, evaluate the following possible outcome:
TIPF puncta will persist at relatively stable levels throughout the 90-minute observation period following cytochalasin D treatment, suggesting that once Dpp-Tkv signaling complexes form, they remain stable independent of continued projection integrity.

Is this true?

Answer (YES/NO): NO